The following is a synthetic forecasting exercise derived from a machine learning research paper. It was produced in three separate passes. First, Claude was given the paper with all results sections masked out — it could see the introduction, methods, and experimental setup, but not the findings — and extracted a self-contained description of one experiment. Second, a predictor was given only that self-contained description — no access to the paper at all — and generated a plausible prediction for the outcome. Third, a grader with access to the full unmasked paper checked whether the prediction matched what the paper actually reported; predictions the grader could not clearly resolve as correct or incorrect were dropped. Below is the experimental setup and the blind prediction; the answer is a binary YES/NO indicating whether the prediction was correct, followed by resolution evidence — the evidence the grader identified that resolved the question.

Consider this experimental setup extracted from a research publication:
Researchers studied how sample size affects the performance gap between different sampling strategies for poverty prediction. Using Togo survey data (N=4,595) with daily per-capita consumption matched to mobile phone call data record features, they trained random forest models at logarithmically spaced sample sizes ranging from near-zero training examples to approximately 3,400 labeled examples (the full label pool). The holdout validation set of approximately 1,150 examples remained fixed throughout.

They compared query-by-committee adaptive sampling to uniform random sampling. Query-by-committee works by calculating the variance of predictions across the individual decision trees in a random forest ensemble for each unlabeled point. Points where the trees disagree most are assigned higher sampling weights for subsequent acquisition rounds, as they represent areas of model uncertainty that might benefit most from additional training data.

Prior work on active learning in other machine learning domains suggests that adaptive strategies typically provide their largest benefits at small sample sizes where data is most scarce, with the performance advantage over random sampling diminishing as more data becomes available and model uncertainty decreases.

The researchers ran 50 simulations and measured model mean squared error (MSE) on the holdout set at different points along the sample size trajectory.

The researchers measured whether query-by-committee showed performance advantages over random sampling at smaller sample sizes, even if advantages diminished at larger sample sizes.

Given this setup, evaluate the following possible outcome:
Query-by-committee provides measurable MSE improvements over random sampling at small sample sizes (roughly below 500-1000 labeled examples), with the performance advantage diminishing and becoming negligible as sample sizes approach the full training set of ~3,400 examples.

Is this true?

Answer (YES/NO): NO